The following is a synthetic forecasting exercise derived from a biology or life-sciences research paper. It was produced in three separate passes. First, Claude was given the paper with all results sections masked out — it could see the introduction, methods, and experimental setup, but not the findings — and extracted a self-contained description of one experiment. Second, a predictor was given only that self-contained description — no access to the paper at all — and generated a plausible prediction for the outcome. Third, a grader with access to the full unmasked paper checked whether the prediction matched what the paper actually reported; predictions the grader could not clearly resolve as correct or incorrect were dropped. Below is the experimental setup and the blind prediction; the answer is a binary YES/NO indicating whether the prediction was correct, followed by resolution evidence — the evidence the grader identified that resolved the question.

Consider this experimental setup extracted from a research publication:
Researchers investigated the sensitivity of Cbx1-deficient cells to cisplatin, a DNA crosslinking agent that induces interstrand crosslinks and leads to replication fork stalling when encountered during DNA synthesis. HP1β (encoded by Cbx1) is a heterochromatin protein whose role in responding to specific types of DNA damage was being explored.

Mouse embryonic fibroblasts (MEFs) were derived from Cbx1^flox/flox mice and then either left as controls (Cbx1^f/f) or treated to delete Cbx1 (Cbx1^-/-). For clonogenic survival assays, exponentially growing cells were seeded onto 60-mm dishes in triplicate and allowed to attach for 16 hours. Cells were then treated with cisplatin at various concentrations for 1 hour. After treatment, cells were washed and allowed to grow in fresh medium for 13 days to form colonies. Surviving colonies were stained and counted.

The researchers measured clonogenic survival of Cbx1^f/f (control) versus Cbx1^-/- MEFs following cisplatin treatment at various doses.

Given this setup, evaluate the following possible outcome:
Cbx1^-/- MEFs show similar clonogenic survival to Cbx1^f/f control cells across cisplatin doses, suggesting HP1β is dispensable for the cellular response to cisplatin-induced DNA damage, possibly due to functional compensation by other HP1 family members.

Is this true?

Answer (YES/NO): NO